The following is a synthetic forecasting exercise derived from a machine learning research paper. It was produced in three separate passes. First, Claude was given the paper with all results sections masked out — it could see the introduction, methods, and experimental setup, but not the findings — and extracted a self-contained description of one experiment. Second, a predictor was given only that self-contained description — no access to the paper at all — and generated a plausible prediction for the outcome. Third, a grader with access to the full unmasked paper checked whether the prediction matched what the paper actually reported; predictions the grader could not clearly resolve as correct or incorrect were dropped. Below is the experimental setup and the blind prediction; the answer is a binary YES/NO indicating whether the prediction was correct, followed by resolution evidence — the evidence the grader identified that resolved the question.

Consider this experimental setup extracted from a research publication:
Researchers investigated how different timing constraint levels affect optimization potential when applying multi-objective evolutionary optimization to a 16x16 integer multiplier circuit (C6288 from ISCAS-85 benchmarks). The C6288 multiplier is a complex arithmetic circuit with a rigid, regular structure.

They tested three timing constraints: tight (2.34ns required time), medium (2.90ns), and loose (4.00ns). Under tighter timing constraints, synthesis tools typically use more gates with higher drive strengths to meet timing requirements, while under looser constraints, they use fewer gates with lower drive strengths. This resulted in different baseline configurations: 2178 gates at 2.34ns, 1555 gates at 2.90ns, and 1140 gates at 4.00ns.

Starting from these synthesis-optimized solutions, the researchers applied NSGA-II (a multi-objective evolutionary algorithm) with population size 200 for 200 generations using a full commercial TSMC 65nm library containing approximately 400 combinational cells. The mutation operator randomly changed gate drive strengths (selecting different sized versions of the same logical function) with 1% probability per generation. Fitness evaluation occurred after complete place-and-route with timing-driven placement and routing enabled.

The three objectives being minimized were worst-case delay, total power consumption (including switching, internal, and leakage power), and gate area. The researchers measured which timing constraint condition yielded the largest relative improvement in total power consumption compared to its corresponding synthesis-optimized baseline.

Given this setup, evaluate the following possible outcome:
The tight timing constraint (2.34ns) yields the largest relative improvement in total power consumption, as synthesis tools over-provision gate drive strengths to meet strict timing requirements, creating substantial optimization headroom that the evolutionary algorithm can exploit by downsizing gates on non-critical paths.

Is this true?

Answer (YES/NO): NO